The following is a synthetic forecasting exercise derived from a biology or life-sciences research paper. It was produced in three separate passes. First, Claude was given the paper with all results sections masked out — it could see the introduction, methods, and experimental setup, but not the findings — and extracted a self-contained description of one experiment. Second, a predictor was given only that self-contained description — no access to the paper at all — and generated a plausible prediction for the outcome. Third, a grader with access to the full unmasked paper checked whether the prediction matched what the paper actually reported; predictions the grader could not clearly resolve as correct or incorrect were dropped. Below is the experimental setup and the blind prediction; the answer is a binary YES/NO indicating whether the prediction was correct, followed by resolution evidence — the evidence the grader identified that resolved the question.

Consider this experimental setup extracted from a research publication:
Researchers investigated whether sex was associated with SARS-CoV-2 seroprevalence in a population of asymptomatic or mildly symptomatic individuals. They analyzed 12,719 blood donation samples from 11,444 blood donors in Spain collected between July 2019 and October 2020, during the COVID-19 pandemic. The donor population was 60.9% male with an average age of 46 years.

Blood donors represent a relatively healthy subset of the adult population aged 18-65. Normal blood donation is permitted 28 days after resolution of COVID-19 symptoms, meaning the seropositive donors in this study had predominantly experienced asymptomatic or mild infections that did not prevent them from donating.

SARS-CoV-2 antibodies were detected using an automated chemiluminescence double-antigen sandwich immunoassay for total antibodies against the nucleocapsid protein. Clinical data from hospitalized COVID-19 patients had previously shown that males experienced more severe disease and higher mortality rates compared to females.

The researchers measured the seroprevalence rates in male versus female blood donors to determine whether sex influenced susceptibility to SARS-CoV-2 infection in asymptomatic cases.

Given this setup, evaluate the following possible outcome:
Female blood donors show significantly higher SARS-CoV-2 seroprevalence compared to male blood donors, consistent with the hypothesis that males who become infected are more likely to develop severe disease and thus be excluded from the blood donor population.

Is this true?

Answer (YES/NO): NO